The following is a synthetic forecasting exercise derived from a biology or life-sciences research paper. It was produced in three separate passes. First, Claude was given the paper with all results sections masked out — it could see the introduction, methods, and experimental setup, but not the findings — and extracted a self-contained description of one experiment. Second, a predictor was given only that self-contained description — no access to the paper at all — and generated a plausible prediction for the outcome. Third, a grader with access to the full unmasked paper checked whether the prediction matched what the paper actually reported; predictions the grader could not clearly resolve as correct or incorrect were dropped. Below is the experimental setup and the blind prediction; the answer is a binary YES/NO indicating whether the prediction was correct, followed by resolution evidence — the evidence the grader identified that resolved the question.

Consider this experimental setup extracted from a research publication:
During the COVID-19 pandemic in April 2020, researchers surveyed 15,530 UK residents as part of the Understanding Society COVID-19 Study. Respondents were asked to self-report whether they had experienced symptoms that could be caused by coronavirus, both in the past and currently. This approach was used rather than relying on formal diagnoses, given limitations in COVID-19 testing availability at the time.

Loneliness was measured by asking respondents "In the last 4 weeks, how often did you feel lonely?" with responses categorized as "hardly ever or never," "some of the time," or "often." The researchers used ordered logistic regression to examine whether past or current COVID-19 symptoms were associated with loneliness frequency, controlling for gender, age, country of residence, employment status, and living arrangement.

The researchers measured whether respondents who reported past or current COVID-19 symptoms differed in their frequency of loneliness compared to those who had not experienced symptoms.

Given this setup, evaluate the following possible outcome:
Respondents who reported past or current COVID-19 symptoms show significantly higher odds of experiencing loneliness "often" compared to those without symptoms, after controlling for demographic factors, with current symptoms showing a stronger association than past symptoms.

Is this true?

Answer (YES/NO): YES